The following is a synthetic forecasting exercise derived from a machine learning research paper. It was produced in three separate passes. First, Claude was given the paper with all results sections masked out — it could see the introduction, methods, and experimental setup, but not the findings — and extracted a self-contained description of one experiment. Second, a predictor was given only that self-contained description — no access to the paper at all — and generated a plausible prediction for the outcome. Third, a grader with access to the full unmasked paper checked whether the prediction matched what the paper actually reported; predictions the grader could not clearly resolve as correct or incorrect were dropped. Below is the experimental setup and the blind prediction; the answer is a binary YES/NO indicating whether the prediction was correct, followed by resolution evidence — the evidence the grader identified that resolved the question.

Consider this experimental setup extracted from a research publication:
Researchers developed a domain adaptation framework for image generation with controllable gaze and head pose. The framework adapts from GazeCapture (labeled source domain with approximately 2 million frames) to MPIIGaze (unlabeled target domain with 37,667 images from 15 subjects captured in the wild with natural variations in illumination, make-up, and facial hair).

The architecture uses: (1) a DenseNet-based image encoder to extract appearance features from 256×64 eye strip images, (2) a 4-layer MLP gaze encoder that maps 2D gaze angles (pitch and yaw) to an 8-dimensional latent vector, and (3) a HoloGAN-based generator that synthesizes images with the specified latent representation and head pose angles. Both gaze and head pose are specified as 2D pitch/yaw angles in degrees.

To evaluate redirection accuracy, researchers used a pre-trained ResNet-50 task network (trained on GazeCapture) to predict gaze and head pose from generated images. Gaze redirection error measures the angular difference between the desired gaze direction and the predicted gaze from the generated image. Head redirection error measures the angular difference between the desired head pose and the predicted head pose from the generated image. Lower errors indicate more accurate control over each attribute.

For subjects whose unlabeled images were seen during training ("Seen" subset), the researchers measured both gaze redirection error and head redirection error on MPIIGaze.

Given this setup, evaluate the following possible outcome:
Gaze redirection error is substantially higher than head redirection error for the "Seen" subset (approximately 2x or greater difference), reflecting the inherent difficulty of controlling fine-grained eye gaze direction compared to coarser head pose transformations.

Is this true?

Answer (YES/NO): YES